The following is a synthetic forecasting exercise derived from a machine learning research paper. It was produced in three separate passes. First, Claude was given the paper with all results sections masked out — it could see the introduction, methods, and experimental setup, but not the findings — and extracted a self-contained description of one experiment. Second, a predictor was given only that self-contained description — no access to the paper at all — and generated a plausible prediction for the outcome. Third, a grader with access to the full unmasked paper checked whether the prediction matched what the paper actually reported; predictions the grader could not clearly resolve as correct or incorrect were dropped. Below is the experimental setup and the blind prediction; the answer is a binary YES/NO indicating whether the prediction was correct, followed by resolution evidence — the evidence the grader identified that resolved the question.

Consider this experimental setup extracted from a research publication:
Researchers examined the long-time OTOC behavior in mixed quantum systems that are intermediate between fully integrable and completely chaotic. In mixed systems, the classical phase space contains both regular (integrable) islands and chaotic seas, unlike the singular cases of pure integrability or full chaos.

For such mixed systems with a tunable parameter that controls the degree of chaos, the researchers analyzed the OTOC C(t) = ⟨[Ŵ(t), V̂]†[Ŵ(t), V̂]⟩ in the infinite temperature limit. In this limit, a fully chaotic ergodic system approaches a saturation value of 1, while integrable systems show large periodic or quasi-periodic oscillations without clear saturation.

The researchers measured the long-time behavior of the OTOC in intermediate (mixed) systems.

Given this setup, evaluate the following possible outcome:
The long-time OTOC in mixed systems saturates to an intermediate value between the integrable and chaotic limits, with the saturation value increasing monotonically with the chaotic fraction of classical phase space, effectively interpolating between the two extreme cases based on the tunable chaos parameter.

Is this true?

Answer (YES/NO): NO